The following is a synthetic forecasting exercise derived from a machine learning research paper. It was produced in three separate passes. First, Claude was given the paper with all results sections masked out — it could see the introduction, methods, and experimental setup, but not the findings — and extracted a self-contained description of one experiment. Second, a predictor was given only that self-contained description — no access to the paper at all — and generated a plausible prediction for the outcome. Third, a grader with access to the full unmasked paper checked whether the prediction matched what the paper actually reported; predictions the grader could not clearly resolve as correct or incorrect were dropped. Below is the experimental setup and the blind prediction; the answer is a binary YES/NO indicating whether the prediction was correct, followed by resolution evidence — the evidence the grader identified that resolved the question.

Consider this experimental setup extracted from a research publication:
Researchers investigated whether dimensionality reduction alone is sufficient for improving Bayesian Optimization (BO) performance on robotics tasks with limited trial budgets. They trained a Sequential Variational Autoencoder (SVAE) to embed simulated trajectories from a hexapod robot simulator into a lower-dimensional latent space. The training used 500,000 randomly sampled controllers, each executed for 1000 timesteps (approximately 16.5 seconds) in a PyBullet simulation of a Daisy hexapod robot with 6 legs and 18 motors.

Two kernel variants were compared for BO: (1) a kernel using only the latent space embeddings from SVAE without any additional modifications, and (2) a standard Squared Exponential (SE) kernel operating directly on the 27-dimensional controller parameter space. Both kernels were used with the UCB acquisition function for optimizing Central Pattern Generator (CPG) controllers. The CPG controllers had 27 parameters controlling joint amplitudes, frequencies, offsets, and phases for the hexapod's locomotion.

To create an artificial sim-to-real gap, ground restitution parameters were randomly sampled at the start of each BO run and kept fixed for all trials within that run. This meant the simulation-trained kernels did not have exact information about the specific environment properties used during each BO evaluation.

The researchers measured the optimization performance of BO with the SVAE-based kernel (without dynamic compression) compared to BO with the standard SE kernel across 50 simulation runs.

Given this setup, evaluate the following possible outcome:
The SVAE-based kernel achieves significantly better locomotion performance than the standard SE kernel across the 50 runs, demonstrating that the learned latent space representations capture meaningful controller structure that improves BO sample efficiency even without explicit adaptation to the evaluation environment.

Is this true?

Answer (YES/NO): NO